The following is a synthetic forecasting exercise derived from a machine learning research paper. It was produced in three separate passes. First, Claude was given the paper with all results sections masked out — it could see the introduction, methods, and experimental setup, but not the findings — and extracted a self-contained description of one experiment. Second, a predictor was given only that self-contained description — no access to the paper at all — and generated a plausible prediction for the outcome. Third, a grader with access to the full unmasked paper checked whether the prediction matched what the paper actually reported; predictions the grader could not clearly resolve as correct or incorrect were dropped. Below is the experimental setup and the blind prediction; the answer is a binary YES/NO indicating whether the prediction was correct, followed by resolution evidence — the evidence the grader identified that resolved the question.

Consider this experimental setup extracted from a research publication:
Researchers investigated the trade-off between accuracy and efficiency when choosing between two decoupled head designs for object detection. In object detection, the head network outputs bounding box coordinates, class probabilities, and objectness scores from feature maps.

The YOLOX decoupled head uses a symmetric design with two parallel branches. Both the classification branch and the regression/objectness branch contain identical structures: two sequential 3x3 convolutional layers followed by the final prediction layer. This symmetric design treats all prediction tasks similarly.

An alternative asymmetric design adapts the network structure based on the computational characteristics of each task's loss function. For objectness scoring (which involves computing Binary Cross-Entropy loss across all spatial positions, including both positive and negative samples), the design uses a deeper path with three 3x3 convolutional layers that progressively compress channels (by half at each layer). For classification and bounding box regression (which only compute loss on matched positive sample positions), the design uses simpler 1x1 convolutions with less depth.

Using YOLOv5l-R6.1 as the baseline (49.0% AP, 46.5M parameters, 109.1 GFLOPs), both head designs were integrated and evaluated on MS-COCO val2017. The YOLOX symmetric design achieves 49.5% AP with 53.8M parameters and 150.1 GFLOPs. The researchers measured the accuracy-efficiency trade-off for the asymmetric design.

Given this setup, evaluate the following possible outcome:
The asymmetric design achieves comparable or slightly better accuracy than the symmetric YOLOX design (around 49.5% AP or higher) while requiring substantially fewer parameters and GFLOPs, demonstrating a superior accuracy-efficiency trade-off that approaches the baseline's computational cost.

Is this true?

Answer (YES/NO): NO